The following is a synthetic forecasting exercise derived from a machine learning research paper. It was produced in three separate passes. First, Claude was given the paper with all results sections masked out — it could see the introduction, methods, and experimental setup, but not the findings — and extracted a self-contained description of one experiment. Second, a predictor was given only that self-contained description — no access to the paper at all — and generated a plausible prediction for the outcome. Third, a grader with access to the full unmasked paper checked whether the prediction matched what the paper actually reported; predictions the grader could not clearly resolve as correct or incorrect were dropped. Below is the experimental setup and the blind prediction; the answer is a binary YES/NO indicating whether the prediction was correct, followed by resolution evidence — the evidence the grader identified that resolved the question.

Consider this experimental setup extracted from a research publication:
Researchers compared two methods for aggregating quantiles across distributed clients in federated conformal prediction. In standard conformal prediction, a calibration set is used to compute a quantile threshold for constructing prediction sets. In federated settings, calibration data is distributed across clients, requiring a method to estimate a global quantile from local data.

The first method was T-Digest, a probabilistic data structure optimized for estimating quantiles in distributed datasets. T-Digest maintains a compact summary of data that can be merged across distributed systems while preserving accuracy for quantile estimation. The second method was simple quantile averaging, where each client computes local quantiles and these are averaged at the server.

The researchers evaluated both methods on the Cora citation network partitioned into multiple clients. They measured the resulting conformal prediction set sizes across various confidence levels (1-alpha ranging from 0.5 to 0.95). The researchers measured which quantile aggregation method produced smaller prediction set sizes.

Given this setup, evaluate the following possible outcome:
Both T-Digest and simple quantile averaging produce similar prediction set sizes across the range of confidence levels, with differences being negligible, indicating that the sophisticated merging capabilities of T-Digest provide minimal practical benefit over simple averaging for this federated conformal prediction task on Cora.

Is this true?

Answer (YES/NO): NO